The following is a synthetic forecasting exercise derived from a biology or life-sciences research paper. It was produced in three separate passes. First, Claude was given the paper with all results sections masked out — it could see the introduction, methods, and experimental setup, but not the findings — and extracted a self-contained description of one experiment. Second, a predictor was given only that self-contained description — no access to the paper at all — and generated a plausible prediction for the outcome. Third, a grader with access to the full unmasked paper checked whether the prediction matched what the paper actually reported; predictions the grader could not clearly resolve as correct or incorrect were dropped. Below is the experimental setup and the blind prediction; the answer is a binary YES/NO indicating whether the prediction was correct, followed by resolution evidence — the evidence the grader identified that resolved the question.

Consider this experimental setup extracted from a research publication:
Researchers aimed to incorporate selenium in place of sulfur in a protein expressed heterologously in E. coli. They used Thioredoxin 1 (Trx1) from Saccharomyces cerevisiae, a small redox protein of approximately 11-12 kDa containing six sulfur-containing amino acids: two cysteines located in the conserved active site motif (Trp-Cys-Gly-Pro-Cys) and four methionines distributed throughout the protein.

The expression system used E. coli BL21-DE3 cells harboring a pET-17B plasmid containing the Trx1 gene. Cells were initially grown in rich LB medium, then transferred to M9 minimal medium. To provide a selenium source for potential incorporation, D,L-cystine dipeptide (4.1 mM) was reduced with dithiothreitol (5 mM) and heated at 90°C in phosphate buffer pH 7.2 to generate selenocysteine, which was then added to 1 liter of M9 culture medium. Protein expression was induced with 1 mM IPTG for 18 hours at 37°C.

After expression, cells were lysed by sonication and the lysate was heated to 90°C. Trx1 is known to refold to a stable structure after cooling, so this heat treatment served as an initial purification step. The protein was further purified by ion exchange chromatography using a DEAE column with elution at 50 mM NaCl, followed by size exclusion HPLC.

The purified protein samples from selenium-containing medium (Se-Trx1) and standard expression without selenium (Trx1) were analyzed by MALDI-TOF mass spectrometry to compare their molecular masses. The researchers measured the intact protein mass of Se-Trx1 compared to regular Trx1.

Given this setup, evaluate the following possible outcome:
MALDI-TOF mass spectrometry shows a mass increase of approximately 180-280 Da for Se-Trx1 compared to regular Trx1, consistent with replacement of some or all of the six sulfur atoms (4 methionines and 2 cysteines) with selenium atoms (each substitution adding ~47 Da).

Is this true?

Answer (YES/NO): YES